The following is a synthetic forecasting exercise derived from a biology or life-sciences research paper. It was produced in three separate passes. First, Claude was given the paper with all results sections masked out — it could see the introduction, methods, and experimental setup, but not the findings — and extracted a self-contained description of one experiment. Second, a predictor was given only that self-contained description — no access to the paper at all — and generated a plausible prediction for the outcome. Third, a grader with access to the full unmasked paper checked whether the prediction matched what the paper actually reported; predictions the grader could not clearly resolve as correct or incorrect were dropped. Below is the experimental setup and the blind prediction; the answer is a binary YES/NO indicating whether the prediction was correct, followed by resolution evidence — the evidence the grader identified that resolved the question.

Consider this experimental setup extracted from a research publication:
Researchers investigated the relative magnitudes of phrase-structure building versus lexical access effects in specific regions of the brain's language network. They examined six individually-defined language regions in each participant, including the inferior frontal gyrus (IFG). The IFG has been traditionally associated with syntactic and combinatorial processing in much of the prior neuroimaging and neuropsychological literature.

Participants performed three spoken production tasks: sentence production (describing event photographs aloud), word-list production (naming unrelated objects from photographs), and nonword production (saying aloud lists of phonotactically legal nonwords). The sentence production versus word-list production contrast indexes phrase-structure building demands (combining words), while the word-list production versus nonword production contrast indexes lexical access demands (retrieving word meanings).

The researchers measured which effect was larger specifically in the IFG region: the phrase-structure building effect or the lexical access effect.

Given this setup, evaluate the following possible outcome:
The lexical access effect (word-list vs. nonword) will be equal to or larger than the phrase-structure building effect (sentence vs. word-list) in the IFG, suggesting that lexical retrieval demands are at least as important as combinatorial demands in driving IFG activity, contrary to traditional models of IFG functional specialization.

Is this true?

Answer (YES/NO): YES